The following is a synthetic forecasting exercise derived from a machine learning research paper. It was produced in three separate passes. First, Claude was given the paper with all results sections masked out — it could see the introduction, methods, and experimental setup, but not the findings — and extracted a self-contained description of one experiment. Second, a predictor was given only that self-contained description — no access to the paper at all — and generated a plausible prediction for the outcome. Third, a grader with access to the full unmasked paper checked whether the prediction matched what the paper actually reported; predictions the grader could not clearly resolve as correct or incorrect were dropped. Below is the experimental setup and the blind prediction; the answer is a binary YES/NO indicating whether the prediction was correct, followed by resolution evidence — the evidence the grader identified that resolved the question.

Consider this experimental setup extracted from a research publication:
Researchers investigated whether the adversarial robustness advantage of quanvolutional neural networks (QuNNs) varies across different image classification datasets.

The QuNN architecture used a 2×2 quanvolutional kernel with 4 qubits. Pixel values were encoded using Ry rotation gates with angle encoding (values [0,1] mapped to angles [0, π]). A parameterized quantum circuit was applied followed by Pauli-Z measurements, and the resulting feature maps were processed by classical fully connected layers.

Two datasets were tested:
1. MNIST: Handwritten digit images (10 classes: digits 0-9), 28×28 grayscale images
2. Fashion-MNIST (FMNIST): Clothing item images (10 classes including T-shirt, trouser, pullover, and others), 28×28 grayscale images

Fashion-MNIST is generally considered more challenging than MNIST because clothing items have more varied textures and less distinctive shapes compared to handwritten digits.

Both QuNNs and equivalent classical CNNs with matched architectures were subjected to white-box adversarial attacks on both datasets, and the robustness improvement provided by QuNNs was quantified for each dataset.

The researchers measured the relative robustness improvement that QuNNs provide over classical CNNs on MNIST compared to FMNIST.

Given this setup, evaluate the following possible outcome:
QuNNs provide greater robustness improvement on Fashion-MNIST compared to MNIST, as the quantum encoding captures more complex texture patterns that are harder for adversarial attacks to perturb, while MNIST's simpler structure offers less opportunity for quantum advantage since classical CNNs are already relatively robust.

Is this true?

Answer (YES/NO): NO